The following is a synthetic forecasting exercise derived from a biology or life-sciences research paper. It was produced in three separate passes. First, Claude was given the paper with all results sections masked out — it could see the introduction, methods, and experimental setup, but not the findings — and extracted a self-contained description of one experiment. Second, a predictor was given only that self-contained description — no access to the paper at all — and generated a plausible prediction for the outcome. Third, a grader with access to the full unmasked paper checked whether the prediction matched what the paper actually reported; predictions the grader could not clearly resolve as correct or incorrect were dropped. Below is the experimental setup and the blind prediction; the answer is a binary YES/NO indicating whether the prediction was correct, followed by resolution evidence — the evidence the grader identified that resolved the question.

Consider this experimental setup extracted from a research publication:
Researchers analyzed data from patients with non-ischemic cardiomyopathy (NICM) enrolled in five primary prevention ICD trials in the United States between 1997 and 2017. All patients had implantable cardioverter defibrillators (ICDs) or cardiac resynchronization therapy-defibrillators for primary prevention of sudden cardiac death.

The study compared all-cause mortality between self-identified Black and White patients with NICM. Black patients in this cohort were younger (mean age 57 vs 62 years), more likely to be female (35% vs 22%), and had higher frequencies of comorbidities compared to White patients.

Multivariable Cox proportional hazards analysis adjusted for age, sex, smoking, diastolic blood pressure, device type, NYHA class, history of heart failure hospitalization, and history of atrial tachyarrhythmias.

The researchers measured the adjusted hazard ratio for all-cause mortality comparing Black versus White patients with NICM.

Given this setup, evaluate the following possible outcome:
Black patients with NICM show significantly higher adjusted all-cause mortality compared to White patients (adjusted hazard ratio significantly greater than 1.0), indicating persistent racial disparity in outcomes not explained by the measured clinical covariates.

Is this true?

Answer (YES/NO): YES